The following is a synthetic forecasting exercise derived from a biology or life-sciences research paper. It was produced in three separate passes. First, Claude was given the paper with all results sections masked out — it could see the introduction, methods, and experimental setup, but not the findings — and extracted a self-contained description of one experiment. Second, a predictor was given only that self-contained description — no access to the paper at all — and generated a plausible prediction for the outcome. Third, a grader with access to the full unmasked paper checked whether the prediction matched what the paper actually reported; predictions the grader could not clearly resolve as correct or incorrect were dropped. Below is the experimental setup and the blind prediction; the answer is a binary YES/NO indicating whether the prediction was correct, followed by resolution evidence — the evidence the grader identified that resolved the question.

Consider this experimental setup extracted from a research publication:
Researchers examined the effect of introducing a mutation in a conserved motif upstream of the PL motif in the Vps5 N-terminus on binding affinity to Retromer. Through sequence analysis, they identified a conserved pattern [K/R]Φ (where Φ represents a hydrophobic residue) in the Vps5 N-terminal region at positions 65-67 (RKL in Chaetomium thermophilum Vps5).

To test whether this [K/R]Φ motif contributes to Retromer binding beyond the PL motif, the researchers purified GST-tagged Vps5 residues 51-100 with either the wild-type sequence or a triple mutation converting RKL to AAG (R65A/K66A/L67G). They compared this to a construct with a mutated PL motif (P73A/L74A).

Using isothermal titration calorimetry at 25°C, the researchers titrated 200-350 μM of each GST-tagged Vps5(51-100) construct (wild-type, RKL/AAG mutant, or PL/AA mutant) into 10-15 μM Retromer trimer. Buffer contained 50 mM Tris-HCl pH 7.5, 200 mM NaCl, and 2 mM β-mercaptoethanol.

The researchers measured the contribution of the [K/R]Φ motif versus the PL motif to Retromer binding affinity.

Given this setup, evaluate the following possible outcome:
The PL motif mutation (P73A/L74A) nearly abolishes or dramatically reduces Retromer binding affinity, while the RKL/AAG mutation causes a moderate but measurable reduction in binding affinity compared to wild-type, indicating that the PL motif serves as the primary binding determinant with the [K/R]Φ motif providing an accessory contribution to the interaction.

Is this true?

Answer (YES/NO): NO